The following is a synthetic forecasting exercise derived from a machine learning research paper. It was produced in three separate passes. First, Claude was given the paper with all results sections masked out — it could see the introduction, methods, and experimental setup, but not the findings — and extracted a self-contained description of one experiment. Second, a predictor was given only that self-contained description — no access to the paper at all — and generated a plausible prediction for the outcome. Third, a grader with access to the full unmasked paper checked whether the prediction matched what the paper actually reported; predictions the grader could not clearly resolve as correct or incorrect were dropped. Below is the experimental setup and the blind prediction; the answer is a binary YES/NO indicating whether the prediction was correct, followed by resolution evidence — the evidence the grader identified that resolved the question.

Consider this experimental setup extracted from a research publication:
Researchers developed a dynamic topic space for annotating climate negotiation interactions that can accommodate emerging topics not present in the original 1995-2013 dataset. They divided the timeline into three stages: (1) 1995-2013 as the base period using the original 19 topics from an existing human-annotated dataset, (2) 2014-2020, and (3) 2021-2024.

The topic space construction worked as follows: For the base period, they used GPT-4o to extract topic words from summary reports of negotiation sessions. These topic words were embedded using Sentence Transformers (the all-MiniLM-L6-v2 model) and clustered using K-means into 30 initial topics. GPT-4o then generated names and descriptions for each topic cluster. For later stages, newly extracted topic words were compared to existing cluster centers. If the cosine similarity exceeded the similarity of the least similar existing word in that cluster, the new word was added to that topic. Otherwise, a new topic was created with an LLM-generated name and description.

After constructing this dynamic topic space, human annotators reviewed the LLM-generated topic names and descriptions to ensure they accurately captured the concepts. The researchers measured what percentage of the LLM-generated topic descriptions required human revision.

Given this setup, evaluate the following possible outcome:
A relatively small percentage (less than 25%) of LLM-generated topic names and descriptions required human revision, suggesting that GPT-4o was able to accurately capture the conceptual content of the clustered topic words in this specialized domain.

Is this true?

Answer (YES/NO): NO